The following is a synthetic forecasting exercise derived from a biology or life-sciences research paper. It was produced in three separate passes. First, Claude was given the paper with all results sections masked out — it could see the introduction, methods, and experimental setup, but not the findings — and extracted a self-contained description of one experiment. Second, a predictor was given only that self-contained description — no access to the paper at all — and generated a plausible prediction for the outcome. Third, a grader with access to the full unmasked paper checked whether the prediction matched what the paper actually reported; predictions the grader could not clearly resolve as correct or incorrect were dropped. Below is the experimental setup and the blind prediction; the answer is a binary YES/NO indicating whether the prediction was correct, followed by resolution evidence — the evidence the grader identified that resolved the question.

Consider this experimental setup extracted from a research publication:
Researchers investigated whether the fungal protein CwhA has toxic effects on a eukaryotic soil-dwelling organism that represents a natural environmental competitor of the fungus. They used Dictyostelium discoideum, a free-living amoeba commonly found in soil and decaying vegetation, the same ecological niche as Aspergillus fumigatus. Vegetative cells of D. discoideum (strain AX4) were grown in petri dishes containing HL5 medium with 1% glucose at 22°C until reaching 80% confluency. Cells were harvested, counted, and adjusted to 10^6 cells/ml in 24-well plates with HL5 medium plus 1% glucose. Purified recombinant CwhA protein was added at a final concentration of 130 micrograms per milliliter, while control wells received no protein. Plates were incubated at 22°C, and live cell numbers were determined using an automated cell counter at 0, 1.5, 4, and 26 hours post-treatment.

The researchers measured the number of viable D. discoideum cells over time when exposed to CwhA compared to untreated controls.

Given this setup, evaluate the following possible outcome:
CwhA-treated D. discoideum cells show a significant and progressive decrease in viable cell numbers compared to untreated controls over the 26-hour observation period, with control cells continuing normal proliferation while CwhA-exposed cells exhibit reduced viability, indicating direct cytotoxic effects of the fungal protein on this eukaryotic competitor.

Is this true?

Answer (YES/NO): NO